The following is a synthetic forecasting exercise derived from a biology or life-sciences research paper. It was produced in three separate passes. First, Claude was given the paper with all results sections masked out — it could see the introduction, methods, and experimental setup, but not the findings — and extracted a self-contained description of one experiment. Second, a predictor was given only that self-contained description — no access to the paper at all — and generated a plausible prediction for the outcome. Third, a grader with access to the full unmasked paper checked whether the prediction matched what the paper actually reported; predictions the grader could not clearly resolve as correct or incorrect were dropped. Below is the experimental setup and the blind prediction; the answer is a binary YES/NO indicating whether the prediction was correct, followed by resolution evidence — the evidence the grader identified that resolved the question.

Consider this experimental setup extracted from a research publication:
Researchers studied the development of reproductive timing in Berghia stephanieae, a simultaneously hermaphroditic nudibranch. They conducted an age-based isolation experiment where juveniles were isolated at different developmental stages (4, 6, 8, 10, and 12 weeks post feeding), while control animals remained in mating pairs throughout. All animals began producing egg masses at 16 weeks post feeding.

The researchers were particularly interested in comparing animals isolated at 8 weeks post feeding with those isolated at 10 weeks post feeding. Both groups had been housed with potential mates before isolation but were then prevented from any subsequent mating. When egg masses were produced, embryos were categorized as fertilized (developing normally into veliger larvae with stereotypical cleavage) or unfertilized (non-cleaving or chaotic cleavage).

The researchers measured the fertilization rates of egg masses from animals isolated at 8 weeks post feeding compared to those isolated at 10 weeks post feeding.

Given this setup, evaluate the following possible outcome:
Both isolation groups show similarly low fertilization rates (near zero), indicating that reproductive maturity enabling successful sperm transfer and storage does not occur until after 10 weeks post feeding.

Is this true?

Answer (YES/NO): NO